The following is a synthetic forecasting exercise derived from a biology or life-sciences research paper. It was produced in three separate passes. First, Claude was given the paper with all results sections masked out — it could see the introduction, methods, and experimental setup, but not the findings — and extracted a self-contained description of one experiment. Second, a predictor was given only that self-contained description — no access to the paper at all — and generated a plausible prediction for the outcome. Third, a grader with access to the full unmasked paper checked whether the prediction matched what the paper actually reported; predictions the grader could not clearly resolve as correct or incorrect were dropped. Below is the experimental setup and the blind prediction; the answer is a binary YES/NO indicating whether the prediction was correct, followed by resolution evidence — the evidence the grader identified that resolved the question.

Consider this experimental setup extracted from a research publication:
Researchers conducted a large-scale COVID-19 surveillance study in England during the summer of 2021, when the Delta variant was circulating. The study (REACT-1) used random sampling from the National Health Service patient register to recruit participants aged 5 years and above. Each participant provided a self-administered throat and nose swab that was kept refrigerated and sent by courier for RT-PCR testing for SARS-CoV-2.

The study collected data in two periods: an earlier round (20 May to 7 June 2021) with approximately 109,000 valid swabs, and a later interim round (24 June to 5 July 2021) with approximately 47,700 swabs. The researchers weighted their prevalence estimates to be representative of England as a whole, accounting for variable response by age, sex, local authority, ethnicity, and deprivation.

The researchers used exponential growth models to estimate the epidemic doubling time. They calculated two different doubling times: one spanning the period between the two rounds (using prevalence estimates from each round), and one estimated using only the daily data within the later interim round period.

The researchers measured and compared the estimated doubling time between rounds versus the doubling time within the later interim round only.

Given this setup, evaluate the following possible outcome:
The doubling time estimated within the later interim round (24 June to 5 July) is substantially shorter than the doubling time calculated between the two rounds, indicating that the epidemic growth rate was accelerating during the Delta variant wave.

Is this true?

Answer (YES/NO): YES